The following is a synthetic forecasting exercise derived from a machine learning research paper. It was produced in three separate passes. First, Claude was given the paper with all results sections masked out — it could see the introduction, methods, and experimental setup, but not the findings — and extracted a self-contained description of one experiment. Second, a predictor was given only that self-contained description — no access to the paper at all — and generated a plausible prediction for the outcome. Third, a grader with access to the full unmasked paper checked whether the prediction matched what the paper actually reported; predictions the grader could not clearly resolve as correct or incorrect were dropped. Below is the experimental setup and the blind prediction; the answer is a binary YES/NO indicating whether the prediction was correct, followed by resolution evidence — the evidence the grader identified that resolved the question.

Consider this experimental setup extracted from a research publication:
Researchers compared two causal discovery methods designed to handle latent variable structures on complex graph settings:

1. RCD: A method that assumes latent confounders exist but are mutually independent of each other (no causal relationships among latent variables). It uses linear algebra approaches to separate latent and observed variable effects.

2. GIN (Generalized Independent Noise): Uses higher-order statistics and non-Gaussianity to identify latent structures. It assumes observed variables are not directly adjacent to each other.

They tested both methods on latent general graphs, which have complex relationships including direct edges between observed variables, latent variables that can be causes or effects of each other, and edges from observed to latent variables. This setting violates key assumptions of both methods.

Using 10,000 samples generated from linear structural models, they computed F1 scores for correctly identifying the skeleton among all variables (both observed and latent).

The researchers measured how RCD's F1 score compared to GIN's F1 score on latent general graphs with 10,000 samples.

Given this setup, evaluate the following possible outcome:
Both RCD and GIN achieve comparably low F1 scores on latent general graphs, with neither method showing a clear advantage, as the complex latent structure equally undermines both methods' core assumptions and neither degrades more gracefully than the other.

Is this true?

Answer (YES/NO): YES